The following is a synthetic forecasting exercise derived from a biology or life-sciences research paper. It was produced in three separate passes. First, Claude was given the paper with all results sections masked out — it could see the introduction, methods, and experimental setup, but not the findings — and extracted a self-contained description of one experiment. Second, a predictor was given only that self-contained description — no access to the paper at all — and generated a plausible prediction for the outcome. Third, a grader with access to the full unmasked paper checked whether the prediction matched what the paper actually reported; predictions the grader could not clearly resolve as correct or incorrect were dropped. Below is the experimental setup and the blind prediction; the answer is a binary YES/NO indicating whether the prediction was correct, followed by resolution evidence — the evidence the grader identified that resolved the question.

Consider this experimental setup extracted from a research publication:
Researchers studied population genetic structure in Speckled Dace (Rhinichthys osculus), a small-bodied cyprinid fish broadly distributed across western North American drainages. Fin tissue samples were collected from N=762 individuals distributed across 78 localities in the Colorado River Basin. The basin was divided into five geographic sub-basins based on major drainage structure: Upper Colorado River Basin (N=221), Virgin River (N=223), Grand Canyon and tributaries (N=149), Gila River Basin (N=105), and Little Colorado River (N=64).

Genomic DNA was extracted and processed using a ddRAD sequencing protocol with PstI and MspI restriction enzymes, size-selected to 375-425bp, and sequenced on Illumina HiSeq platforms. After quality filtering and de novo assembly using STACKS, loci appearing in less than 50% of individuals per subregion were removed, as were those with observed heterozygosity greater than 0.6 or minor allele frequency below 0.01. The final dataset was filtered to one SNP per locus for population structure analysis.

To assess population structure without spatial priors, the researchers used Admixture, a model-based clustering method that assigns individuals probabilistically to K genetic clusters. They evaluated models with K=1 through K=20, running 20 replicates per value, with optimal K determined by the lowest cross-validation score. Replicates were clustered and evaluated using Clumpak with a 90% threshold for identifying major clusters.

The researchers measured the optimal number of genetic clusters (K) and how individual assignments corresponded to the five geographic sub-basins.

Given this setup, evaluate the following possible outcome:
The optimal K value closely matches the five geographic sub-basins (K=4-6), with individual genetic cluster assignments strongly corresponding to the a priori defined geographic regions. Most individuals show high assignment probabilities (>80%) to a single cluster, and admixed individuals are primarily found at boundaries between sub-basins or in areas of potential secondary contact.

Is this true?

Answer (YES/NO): NO